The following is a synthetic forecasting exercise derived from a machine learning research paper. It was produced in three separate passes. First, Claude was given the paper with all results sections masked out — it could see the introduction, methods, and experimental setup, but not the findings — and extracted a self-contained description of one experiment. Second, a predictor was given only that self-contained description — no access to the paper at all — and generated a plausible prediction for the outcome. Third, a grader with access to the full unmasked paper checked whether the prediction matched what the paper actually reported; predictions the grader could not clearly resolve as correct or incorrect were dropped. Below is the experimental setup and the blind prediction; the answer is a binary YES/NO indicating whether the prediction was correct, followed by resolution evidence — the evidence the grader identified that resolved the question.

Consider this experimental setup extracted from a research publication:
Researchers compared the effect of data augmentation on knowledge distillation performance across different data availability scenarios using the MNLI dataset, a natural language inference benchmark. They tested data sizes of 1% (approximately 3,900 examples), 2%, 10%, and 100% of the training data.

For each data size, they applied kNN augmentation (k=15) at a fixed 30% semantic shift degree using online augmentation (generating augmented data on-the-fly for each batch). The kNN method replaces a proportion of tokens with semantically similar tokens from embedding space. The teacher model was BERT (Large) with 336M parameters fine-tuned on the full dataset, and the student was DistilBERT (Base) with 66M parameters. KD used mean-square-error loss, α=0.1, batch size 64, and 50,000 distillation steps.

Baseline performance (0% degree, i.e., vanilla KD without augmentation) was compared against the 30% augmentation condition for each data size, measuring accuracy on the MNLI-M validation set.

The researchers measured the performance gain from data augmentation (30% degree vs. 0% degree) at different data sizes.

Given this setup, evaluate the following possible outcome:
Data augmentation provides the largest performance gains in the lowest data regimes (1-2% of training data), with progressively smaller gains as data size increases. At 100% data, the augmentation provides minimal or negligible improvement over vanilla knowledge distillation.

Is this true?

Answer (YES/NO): YES